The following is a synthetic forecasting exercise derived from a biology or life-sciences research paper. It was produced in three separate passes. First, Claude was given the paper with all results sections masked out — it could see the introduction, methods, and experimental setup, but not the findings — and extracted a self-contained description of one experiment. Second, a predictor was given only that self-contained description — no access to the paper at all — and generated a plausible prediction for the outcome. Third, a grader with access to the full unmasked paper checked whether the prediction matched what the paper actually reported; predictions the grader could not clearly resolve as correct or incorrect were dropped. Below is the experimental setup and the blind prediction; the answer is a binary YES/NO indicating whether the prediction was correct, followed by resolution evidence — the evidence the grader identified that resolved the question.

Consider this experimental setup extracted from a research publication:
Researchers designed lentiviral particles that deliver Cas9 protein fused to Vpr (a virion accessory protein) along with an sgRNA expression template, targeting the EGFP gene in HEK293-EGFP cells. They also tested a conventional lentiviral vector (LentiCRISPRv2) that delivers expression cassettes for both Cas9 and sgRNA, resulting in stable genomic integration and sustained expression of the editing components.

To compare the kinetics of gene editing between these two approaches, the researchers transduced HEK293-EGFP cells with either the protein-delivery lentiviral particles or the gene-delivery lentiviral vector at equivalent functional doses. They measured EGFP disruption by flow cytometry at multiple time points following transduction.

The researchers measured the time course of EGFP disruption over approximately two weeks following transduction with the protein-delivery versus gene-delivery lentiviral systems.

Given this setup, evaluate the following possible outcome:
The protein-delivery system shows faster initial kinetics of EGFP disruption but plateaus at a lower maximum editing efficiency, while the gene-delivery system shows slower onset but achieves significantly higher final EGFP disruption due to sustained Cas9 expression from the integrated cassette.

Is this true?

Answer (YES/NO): NO